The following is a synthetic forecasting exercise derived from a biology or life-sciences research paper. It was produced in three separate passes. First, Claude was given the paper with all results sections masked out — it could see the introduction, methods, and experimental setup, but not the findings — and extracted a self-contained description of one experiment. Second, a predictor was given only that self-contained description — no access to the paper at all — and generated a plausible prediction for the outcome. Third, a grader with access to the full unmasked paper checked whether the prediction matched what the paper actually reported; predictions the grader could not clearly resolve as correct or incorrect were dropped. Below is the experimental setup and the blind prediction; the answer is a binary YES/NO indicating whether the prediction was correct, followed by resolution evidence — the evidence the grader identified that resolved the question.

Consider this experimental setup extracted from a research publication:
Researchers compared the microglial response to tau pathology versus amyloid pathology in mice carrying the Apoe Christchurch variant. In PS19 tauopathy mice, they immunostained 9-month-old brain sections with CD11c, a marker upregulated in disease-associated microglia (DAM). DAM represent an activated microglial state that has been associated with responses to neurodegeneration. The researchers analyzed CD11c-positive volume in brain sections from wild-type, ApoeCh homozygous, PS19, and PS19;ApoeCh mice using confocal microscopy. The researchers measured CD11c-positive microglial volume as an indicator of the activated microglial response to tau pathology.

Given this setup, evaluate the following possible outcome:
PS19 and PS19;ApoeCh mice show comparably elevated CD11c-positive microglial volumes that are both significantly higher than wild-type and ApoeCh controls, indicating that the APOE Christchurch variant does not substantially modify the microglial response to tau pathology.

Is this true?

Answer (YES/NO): NO